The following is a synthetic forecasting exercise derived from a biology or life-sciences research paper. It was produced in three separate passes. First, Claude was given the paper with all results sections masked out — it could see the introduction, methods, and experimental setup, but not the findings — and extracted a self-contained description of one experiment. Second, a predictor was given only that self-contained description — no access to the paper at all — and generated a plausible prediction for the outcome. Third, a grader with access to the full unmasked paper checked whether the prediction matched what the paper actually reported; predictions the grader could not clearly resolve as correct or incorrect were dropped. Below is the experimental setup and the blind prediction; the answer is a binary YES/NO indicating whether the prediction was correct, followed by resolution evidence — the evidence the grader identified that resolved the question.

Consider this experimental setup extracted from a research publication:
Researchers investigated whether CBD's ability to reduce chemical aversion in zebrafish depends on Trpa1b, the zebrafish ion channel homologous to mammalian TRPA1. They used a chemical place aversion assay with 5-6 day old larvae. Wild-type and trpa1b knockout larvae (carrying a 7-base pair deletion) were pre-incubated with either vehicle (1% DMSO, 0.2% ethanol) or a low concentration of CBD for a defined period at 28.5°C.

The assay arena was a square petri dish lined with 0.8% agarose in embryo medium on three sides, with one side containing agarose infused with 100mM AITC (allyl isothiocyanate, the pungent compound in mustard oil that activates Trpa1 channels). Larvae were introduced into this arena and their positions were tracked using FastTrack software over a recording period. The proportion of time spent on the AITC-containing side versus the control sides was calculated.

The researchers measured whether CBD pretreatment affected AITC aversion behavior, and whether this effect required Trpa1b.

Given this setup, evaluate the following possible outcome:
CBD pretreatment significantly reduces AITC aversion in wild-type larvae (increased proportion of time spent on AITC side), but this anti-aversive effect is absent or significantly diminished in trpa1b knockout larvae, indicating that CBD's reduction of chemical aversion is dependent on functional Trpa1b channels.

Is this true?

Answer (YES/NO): NO